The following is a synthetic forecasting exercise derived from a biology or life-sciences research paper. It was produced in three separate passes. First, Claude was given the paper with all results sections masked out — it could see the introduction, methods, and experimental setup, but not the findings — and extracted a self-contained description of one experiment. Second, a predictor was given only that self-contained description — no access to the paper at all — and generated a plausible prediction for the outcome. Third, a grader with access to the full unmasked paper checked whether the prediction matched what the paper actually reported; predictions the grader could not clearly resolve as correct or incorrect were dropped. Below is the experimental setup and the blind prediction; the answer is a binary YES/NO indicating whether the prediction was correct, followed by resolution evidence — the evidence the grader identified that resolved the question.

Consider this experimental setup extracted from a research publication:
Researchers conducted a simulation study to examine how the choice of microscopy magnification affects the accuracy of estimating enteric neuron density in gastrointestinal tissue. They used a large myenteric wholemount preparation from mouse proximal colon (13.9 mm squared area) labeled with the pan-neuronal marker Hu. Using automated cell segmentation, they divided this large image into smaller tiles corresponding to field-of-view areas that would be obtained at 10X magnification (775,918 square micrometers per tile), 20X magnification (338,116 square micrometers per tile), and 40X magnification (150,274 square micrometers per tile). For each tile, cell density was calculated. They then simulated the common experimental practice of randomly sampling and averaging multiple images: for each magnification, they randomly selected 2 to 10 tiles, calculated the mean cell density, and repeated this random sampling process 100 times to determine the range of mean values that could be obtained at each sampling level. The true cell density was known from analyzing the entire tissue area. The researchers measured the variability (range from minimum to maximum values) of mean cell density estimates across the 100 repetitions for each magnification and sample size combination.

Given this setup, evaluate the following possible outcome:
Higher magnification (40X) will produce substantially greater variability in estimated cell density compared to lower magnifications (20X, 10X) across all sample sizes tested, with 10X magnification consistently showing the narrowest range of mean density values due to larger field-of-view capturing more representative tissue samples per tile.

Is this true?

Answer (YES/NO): NO